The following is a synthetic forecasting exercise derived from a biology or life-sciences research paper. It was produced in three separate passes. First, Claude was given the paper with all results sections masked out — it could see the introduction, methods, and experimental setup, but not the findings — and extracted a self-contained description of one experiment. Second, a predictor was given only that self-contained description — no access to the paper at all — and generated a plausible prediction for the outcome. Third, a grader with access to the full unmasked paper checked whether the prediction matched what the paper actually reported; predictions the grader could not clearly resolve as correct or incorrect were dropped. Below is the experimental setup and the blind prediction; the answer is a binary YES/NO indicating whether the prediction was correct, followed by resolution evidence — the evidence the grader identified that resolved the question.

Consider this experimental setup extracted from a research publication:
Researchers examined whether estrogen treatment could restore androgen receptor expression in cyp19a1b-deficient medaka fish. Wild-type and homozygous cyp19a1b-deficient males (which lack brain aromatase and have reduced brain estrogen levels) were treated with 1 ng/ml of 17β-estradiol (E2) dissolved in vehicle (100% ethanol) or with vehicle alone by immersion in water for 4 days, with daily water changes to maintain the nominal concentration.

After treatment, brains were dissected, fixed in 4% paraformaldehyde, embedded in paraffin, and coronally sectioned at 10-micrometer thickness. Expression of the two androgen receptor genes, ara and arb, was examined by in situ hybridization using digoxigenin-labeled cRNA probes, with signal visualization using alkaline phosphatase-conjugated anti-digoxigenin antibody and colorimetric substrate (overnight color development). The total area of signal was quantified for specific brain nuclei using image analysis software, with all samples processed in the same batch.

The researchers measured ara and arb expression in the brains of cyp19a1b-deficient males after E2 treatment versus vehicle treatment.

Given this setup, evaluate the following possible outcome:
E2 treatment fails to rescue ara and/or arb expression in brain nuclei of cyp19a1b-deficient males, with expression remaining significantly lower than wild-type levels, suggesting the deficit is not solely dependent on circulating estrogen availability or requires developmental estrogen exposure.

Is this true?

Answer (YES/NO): NO